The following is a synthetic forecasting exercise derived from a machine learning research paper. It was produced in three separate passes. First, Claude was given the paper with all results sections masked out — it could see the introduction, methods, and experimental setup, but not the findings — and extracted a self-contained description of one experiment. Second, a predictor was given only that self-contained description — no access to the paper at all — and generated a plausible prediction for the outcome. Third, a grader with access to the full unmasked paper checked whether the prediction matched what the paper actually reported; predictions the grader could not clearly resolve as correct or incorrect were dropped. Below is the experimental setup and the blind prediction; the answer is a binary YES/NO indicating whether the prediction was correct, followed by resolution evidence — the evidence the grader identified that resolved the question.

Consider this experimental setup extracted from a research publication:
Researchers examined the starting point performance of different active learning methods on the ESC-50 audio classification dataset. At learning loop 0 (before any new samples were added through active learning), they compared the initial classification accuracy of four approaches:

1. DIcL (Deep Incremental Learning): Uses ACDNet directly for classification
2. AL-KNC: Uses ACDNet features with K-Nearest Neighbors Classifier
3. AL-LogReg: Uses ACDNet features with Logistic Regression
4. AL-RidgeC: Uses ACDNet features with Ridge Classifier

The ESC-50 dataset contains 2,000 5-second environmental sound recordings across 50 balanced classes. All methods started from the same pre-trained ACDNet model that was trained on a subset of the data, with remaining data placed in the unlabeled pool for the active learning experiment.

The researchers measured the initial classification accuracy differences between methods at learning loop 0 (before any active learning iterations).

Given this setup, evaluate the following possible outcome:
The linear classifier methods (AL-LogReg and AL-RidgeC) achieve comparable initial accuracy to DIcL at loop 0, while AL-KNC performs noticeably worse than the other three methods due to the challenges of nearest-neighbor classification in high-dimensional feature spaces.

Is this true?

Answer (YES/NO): NO